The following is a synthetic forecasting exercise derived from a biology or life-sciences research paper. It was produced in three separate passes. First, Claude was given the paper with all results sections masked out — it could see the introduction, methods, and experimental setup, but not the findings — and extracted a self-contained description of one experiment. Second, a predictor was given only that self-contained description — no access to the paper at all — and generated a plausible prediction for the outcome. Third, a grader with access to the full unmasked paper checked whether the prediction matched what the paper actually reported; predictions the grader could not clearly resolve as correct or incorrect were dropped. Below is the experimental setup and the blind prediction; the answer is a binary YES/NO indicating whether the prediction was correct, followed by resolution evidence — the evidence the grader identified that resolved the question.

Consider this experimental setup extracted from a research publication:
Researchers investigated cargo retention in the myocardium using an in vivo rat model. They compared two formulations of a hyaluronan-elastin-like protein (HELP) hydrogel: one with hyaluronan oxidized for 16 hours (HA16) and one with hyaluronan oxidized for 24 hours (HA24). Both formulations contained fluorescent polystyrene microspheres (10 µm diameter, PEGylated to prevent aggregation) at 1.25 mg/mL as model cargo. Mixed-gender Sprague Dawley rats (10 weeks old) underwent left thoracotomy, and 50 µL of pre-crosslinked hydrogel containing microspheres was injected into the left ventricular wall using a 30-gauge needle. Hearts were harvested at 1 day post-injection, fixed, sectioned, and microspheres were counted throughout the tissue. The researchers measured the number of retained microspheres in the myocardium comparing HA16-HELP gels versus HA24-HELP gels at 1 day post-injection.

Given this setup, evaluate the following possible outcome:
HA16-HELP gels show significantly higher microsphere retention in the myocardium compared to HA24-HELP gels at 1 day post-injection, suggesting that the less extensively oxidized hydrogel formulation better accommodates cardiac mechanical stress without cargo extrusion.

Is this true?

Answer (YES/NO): NO